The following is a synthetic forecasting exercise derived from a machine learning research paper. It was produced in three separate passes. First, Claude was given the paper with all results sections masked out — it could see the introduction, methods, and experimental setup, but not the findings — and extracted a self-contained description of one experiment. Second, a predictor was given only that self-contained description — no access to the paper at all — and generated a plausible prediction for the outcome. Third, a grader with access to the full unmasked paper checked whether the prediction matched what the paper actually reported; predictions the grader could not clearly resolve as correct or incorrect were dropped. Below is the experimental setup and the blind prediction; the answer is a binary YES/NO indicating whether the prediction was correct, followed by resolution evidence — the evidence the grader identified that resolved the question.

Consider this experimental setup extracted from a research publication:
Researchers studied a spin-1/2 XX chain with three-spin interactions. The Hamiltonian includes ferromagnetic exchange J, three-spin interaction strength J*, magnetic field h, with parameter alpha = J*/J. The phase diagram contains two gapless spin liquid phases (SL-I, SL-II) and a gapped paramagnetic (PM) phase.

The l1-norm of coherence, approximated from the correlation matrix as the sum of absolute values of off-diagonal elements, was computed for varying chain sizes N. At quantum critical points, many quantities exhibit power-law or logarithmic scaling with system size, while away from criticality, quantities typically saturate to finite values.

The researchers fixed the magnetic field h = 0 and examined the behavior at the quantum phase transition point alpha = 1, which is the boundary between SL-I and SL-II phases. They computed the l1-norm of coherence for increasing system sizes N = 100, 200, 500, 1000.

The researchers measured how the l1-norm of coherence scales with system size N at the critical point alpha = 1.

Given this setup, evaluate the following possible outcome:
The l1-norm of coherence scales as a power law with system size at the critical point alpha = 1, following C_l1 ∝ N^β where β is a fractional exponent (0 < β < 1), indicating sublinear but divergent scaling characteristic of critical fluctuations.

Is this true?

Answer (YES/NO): NO